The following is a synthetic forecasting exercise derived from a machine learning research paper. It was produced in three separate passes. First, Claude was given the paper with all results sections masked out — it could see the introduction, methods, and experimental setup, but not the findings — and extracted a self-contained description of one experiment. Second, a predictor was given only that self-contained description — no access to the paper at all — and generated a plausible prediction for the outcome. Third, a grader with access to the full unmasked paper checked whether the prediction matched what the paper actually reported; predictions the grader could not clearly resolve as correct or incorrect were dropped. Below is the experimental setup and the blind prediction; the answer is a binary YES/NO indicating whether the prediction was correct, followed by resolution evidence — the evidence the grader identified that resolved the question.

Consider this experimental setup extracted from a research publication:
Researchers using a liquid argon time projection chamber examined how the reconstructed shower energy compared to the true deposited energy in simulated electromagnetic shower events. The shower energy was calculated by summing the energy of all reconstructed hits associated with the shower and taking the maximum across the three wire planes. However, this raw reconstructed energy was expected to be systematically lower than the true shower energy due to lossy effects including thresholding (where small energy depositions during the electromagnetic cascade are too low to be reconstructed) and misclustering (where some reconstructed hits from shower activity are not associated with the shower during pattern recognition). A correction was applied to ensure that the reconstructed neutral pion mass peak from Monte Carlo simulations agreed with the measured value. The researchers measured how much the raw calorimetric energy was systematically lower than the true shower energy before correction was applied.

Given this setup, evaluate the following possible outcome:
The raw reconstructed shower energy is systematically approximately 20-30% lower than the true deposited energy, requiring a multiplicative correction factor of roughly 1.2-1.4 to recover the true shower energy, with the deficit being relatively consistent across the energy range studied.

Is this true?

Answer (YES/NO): NO